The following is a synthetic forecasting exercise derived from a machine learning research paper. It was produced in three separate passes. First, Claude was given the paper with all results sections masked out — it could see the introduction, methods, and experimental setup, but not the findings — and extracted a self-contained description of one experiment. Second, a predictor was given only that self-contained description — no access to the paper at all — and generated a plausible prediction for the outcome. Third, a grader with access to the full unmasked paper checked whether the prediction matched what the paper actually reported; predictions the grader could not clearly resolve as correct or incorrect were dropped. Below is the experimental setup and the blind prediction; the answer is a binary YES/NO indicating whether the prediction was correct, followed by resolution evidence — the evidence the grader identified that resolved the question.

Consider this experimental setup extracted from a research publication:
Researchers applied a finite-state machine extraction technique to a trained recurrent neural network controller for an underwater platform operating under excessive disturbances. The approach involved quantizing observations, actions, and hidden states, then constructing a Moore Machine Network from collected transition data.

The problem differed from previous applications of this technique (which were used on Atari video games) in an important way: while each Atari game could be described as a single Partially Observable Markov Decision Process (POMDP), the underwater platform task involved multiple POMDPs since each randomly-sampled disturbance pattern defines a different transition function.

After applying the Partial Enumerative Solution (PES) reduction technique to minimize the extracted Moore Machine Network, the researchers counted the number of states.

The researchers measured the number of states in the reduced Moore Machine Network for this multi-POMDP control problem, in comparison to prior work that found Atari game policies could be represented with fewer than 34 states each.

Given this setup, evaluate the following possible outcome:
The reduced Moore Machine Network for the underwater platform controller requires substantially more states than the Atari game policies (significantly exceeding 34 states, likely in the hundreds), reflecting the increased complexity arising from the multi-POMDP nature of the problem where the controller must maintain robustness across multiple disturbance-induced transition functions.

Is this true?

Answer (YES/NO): YES